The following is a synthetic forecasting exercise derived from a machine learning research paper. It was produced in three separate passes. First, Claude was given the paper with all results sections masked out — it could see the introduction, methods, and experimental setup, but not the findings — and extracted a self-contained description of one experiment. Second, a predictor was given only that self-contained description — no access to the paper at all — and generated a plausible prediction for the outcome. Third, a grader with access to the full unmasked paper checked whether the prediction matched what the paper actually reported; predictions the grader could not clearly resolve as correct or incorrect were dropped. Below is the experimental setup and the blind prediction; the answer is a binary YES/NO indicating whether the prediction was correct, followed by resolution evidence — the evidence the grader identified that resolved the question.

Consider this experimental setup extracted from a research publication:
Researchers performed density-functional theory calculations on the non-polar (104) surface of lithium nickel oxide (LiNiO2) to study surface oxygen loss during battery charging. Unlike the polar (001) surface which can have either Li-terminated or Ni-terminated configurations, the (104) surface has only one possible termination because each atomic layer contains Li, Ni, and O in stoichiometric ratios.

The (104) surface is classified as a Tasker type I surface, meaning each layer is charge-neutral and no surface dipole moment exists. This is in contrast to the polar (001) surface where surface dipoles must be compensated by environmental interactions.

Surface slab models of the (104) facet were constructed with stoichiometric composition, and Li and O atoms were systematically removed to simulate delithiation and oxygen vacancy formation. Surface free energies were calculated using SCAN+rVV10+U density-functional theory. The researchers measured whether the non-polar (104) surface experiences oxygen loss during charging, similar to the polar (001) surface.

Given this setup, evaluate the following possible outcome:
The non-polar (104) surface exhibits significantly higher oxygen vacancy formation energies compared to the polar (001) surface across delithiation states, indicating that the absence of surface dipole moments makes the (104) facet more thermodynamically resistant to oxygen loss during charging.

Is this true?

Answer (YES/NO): NO